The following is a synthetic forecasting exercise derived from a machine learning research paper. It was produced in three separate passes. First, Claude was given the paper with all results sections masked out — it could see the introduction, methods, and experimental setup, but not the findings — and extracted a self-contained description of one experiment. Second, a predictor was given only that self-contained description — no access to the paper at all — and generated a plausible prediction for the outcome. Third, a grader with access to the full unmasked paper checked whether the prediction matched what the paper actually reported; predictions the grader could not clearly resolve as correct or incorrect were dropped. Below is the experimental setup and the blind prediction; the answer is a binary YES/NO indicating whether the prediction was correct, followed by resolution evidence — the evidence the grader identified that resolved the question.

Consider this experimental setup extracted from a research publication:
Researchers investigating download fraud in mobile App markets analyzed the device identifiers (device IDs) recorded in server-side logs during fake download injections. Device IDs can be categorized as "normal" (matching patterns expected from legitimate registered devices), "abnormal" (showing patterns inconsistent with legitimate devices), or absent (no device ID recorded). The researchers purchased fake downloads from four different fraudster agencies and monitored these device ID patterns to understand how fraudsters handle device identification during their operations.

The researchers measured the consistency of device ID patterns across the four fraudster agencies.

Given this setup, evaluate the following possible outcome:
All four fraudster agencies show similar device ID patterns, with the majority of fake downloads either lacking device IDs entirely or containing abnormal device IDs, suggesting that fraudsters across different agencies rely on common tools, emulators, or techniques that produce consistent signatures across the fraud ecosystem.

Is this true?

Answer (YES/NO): NO